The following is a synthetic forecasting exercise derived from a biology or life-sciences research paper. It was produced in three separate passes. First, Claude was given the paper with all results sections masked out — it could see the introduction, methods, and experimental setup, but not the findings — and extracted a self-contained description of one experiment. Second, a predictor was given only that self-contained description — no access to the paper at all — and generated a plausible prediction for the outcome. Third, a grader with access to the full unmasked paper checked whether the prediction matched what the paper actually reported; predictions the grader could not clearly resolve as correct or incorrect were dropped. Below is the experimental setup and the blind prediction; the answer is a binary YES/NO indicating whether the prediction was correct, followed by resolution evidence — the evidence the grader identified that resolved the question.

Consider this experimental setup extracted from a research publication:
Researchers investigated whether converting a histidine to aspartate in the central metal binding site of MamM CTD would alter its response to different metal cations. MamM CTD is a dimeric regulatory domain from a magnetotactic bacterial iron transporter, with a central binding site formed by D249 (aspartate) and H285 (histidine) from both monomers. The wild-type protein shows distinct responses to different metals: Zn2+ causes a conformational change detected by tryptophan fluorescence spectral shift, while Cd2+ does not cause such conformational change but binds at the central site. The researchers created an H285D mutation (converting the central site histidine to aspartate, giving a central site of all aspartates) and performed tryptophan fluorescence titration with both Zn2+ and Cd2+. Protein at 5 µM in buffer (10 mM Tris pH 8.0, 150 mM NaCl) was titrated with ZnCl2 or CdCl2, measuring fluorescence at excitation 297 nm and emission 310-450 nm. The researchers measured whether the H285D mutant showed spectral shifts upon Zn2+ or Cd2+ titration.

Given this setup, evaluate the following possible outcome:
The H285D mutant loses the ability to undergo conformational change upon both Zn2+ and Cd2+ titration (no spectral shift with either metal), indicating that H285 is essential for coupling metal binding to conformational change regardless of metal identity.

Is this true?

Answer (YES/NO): NO